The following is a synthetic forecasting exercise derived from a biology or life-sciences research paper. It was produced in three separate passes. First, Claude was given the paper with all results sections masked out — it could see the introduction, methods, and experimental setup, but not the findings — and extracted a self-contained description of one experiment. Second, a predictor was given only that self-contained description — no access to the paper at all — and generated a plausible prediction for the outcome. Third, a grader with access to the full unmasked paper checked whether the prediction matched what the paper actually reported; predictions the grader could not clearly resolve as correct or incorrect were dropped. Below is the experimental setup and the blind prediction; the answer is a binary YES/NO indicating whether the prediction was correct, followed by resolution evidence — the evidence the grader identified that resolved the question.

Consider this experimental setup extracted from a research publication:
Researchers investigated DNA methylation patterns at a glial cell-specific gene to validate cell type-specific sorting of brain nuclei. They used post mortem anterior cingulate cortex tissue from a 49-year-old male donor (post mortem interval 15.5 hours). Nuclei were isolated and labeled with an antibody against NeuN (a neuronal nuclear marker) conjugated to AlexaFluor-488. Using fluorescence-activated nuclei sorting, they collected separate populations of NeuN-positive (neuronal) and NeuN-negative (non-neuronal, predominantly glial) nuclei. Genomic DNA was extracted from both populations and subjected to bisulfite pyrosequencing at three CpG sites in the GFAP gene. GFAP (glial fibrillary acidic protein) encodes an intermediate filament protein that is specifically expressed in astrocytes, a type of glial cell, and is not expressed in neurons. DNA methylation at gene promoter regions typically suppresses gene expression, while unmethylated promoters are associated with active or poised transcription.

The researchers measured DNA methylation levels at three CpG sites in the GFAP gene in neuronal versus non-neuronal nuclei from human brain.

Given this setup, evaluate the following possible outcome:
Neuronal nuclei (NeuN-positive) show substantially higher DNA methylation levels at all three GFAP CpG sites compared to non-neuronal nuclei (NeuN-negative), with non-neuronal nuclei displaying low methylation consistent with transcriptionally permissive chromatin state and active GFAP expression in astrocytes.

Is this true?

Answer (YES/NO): YES